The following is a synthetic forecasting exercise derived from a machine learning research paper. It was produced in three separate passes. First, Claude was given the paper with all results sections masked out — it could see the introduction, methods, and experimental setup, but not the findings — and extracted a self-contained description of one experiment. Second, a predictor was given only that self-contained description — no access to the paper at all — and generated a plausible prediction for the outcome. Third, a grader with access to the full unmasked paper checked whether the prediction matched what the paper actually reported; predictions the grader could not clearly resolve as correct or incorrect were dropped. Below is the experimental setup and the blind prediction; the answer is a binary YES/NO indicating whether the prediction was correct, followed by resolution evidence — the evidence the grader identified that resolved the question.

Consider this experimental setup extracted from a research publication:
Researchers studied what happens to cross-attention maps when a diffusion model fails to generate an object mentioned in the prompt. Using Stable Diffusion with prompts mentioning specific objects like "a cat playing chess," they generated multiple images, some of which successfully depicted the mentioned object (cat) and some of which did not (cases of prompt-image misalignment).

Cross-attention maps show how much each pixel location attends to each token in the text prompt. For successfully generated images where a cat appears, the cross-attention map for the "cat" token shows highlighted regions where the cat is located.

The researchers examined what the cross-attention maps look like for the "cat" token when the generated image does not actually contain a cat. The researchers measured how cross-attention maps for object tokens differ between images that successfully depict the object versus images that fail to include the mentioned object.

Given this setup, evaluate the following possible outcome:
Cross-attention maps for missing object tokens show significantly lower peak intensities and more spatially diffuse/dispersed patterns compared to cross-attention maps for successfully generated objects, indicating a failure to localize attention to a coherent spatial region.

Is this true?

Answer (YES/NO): YES